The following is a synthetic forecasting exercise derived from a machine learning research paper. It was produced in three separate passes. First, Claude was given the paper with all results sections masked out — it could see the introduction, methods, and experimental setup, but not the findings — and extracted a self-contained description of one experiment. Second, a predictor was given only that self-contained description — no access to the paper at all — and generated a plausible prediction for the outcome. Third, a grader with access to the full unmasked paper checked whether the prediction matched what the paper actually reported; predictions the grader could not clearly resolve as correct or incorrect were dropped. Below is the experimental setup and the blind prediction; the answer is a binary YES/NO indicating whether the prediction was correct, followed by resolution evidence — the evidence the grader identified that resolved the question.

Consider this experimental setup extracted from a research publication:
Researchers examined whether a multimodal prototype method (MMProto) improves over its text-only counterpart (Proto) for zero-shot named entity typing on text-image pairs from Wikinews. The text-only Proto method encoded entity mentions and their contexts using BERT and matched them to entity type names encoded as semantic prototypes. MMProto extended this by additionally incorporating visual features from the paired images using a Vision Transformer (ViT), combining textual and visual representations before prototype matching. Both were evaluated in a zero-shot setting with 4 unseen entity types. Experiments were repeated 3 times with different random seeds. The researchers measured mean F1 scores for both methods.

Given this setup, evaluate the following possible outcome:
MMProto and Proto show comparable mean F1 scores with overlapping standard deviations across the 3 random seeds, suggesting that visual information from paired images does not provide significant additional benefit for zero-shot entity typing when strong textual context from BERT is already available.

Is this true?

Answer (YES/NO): NO